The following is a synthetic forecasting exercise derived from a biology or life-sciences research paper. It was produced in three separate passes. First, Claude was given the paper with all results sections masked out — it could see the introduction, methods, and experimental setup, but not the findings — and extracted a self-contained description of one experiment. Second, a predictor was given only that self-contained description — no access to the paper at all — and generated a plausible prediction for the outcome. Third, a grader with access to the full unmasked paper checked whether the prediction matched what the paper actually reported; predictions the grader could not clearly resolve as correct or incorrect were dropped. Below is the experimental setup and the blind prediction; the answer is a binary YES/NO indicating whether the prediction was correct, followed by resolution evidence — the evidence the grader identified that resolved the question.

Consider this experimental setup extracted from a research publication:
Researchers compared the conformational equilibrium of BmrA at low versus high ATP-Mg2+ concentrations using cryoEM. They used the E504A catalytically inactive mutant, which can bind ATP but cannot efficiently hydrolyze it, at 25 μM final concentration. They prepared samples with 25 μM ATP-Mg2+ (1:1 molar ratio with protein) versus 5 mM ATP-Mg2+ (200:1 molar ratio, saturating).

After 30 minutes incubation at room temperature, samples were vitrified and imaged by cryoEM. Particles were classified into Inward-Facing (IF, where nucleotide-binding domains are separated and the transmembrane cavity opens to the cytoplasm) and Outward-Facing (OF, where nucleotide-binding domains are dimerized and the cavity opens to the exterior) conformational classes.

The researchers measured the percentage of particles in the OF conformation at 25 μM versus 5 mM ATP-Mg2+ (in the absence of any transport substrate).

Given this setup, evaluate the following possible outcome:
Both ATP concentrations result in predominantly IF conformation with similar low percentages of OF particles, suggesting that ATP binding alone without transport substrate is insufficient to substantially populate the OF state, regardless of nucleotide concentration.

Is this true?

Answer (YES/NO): NO